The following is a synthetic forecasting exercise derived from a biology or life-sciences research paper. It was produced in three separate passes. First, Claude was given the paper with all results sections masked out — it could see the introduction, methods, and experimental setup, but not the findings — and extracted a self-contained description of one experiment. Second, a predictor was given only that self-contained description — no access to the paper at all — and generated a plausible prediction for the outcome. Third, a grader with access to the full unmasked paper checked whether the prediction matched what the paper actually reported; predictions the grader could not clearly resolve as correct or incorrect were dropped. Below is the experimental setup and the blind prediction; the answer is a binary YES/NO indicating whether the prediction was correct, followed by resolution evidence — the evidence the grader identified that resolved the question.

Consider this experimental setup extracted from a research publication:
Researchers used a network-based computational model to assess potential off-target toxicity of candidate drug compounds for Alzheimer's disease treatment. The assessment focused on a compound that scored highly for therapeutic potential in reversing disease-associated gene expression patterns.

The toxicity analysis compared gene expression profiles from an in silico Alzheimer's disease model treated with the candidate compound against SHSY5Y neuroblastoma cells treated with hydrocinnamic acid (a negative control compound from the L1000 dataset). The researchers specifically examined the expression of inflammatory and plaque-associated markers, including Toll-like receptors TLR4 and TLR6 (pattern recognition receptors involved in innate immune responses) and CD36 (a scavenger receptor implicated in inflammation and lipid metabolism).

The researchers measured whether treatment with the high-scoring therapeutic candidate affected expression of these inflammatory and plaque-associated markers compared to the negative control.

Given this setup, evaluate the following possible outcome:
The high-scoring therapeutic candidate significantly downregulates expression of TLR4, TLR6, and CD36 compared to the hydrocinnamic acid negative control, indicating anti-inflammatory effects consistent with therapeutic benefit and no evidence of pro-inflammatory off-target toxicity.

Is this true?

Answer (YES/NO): NO